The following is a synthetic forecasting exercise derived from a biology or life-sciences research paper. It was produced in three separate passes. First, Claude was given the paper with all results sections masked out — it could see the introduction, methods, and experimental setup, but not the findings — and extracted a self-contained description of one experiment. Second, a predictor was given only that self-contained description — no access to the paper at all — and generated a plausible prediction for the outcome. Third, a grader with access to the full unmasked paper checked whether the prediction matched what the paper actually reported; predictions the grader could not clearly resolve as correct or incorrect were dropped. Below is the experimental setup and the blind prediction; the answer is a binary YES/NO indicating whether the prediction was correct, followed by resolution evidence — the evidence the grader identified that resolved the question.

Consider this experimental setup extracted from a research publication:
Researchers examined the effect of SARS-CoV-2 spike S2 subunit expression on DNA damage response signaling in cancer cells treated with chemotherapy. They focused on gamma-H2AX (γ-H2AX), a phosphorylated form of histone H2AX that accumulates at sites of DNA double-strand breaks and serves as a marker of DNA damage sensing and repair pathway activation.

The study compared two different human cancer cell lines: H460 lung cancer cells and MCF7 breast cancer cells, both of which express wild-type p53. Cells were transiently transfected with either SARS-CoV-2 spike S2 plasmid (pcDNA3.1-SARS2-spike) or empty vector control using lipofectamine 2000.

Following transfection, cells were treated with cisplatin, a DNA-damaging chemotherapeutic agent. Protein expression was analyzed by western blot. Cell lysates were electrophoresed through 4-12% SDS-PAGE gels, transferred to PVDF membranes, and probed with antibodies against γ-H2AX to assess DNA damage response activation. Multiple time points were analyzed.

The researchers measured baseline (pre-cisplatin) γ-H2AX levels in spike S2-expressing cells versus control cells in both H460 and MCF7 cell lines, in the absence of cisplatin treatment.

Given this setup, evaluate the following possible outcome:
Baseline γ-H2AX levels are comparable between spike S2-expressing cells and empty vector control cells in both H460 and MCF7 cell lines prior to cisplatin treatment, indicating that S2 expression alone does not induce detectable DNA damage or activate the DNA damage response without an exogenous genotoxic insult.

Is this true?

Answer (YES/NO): NO